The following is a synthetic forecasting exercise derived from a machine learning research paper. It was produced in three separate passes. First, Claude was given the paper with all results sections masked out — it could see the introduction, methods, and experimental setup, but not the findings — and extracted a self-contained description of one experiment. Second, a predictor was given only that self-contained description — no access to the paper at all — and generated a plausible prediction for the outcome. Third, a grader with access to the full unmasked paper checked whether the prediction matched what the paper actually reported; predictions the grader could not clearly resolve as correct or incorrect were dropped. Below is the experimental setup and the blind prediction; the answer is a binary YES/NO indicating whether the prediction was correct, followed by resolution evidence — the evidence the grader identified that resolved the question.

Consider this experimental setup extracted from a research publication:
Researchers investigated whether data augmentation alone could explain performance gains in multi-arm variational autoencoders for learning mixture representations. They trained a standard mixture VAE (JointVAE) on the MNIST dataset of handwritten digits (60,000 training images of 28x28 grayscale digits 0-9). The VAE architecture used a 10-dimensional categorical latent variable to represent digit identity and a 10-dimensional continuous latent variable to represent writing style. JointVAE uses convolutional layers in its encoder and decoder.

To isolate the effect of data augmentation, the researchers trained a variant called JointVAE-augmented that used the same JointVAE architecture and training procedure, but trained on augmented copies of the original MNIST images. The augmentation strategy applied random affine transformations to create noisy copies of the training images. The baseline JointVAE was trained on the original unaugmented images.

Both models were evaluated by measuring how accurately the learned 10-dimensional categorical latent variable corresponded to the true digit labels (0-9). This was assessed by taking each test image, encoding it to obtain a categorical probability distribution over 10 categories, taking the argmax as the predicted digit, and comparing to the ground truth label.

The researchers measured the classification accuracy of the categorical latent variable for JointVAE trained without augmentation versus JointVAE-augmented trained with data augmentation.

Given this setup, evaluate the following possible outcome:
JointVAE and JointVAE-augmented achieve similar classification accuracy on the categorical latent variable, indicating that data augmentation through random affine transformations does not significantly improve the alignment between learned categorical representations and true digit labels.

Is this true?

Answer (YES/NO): YES